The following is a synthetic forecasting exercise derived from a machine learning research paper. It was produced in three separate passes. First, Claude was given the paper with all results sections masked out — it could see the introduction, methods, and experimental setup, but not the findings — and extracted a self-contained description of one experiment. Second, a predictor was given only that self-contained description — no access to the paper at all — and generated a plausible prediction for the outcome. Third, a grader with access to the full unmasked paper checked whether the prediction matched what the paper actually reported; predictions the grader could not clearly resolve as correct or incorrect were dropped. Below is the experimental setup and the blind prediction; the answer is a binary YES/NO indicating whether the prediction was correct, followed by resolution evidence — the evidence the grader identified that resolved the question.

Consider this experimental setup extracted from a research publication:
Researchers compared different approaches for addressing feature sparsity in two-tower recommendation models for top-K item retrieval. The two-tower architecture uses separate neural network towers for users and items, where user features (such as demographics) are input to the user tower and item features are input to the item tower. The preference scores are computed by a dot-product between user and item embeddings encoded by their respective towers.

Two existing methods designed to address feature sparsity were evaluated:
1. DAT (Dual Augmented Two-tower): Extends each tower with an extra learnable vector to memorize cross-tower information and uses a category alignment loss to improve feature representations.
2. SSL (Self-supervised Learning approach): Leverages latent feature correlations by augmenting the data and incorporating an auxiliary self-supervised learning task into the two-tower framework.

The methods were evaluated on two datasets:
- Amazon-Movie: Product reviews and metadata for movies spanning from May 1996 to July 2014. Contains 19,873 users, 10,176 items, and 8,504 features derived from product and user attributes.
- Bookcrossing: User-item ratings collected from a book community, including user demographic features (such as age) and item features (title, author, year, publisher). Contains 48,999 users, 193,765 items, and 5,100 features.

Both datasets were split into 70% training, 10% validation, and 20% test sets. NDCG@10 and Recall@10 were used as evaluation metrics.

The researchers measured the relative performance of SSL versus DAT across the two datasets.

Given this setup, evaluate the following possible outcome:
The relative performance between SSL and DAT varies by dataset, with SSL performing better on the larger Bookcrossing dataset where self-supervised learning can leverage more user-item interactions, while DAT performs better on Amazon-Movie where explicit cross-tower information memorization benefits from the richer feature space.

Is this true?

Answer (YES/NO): NO